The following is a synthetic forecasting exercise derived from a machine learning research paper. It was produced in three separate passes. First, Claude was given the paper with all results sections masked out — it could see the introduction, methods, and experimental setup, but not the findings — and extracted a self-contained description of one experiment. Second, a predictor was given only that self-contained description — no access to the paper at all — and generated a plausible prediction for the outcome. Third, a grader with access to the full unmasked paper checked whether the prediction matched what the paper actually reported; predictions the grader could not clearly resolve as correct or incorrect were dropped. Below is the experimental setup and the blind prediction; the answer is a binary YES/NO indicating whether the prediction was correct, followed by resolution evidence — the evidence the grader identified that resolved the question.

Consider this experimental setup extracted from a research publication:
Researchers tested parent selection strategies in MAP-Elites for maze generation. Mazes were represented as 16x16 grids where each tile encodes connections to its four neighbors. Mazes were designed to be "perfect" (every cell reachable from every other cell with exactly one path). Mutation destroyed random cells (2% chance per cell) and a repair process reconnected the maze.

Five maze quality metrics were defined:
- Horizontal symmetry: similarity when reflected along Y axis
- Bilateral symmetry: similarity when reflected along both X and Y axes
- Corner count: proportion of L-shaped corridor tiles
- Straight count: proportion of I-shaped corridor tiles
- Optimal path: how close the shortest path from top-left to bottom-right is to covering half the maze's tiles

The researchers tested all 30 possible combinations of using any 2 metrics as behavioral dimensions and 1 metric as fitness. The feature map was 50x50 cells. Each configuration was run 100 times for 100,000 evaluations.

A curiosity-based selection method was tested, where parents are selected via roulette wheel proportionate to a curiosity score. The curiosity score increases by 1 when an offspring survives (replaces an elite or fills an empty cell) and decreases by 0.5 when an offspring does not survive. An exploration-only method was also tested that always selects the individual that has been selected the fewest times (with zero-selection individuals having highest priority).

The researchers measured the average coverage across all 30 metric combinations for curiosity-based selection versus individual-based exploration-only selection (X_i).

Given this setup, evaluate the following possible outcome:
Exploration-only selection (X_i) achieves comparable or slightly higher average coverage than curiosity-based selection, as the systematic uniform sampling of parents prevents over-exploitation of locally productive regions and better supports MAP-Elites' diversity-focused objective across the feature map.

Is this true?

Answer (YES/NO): NO